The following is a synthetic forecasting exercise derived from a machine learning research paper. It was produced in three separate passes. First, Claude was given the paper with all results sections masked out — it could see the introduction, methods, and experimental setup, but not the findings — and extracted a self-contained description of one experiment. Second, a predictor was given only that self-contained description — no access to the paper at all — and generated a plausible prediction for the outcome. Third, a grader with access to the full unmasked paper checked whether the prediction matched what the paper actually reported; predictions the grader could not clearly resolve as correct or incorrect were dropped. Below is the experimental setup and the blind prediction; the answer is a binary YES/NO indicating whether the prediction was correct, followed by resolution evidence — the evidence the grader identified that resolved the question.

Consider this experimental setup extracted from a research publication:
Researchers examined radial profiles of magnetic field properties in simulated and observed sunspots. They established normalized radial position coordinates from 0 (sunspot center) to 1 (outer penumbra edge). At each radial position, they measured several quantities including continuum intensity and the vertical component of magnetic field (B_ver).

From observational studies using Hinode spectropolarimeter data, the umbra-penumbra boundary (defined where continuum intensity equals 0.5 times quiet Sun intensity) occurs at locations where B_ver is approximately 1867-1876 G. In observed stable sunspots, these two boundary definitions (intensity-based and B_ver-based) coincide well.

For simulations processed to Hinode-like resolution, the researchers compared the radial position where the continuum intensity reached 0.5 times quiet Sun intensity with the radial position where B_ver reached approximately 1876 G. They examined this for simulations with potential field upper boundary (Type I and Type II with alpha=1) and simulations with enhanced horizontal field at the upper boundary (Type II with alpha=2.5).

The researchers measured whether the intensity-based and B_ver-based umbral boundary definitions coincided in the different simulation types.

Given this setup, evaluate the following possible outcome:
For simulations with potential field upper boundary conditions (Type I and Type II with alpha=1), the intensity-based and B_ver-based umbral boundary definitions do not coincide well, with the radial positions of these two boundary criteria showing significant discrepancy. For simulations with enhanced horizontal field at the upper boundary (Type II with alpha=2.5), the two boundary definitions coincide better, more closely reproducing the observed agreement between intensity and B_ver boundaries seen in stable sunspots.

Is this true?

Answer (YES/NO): NO